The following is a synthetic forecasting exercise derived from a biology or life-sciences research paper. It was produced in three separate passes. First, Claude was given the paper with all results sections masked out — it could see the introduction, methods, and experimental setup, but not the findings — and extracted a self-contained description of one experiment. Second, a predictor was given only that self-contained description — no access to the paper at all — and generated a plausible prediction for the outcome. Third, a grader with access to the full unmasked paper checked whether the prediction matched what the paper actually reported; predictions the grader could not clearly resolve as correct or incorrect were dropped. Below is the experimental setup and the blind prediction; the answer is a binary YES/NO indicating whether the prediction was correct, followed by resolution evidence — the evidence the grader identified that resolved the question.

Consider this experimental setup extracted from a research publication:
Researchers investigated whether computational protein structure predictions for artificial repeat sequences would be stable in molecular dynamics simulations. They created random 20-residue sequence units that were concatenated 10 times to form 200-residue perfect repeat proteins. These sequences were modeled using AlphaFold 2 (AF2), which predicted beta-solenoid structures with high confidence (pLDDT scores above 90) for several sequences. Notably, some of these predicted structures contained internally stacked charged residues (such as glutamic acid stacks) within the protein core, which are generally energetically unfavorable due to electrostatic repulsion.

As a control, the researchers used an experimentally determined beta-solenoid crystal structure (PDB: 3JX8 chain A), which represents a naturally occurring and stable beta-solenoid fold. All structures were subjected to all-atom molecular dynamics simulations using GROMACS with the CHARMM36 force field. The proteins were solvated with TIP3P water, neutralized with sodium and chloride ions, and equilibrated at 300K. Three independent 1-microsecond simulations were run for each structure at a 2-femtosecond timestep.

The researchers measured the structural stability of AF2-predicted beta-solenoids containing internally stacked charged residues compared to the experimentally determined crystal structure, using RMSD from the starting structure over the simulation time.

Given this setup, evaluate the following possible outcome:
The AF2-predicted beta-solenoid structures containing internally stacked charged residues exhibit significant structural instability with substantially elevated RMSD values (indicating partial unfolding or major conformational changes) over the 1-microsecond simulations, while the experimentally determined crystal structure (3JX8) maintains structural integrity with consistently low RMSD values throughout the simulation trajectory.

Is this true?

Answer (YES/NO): YES